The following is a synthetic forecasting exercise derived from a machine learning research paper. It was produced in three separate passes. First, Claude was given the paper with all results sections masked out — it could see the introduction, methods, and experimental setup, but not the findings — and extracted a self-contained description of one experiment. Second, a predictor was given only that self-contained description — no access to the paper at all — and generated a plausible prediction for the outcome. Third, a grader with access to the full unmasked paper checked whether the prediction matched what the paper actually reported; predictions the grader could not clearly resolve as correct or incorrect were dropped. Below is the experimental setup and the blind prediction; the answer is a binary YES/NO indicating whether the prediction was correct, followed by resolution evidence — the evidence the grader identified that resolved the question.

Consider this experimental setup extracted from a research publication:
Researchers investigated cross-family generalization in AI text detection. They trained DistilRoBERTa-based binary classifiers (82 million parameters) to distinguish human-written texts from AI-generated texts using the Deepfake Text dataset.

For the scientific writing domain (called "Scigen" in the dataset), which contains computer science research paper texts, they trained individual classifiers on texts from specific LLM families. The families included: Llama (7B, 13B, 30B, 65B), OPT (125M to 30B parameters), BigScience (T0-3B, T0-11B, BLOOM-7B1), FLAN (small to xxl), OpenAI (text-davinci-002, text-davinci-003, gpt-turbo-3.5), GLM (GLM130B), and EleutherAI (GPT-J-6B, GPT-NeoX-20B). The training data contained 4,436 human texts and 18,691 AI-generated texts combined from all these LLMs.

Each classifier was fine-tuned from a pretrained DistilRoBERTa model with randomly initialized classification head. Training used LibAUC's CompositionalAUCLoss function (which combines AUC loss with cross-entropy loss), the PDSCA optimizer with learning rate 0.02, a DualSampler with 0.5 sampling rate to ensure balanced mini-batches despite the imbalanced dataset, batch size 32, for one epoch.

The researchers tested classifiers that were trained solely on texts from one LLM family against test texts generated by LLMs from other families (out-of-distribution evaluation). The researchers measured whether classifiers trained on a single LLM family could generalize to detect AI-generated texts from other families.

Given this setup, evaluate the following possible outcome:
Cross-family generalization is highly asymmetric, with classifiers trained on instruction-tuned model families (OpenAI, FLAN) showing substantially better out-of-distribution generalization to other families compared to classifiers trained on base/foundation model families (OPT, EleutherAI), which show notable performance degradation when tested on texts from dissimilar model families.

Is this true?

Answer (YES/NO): NO